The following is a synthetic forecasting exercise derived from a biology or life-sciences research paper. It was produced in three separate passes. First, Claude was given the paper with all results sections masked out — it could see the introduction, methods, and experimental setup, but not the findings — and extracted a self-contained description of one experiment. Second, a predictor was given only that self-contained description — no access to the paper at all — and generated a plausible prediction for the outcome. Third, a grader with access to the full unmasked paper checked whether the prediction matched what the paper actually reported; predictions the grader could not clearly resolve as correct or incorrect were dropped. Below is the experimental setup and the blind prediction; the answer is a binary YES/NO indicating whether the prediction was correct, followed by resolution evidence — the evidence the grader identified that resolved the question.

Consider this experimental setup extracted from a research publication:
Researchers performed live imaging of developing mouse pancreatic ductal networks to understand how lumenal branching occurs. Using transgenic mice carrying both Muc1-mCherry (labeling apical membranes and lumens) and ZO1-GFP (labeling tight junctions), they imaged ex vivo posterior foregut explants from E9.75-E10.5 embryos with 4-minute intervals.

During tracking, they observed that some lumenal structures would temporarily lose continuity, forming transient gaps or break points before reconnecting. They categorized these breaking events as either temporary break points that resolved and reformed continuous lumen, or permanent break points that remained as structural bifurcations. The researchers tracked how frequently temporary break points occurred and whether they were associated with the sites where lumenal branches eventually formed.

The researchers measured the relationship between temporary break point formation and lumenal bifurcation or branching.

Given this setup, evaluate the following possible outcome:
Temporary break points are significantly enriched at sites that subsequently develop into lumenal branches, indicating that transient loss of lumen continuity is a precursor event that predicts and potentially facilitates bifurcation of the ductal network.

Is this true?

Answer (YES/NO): NO